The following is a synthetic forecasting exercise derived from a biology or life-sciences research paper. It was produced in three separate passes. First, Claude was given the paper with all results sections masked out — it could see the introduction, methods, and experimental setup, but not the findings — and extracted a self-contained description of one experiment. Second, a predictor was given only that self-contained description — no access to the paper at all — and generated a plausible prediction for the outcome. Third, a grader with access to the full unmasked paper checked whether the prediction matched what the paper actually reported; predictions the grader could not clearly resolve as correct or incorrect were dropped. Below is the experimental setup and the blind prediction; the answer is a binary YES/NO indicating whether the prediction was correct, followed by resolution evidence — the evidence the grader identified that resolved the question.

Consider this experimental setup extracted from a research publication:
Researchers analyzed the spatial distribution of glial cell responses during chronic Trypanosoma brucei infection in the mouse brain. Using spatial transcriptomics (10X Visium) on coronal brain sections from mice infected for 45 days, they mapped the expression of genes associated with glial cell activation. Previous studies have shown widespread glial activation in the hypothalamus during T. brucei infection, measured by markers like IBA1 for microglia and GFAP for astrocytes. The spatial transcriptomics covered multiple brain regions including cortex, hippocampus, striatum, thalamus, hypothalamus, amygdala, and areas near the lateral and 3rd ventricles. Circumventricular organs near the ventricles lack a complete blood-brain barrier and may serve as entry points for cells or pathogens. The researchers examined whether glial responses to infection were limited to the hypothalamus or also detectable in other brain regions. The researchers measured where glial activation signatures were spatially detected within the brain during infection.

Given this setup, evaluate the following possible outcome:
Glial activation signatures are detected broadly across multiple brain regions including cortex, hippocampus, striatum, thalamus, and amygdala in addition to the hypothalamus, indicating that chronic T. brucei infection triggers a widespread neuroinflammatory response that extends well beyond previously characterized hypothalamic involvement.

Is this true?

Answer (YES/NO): NO